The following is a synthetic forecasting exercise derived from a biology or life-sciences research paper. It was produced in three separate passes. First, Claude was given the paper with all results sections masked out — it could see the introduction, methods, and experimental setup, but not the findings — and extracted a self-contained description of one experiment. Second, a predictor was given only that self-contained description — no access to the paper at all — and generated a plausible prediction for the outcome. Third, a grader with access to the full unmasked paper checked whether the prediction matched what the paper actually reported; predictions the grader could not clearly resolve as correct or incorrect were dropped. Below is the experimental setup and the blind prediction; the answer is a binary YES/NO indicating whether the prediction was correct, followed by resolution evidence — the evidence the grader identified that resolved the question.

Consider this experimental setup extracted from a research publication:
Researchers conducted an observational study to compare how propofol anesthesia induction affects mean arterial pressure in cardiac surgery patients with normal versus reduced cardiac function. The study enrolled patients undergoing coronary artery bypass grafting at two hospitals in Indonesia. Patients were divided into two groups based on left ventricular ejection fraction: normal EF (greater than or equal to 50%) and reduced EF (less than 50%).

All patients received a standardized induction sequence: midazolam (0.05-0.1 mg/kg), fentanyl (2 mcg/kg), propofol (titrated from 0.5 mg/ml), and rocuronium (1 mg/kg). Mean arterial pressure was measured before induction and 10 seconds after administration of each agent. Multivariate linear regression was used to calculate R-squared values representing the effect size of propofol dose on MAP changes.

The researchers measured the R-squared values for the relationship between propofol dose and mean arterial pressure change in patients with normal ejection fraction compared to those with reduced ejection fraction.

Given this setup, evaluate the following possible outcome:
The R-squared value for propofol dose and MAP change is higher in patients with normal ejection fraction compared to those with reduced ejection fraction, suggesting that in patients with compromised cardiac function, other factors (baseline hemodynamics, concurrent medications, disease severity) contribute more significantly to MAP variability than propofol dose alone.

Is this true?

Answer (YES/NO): YES